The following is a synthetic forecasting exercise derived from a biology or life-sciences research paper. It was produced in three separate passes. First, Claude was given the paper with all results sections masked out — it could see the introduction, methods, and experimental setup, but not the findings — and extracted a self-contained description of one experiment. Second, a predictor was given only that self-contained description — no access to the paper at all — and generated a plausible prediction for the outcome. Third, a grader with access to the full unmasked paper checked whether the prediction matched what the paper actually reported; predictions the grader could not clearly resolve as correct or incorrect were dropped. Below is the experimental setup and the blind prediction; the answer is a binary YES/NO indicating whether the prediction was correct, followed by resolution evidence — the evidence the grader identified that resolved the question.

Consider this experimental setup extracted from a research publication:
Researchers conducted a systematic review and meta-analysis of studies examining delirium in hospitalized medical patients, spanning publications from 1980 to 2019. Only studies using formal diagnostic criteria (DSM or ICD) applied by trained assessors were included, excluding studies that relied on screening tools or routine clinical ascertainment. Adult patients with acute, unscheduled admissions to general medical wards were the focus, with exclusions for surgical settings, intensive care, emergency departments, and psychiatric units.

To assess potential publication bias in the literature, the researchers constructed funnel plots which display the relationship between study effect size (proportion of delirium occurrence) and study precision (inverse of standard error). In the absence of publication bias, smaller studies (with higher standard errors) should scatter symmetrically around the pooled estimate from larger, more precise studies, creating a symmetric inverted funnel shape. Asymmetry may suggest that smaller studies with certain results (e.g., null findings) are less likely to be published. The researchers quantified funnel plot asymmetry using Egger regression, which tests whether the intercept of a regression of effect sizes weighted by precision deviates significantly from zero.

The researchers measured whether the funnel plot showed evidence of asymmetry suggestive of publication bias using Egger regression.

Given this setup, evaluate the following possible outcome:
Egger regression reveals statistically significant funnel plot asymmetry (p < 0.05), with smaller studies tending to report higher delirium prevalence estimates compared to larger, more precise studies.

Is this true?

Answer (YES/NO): YES